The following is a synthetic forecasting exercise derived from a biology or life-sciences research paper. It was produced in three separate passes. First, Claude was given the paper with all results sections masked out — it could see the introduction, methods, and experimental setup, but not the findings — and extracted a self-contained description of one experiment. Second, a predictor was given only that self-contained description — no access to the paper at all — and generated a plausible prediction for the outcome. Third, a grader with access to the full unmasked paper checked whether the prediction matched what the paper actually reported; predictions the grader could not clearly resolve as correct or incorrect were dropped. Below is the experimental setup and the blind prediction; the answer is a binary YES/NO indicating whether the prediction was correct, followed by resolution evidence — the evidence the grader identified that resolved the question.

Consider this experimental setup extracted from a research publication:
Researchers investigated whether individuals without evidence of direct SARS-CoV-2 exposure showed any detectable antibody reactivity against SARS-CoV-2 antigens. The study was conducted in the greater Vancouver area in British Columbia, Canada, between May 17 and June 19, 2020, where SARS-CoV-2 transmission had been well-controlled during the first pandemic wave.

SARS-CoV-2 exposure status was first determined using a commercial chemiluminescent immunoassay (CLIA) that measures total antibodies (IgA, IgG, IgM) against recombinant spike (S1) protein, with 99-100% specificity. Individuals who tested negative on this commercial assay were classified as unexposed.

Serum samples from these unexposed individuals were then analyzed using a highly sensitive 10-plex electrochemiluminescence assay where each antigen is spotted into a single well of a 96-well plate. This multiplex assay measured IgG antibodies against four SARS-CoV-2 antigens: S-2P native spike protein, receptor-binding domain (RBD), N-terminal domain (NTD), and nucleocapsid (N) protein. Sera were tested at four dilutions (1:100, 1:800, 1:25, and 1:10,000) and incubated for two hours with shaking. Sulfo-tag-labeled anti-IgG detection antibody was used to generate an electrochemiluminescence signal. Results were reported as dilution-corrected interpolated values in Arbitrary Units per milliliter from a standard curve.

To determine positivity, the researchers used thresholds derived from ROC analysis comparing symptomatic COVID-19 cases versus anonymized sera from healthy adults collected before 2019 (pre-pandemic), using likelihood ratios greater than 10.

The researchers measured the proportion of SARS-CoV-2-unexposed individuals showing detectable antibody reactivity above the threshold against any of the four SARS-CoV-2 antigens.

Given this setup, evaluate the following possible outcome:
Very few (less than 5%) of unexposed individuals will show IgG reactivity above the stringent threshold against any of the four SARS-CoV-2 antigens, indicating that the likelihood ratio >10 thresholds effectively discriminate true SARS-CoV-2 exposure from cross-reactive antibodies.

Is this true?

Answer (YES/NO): NO